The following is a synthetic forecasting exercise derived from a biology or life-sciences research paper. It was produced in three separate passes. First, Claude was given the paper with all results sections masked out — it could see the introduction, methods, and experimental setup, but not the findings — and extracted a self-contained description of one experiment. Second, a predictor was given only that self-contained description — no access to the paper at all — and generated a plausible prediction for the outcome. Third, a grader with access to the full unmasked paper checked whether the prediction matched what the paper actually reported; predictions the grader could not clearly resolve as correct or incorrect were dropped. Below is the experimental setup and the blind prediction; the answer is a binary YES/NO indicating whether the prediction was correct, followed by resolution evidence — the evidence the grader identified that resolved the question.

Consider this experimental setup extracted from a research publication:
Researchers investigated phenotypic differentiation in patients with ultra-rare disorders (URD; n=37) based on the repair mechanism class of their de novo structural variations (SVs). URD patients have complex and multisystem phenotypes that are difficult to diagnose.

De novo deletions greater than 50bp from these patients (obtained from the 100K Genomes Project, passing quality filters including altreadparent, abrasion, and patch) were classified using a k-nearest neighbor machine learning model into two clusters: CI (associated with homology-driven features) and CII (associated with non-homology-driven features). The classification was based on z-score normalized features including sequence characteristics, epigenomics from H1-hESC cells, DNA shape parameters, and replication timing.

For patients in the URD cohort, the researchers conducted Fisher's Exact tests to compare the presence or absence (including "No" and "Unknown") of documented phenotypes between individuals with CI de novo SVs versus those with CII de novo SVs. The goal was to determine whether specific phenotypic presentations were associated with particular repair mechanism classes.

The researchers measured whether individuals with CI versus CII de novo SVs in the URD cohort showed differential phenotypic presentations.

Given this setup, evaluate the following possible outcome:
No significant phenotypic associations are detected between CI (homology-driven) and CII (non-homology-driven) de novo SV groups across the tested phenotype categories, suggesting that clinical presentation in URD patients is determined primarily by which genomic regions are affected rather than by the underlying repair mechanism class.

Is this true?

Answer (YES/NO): YES